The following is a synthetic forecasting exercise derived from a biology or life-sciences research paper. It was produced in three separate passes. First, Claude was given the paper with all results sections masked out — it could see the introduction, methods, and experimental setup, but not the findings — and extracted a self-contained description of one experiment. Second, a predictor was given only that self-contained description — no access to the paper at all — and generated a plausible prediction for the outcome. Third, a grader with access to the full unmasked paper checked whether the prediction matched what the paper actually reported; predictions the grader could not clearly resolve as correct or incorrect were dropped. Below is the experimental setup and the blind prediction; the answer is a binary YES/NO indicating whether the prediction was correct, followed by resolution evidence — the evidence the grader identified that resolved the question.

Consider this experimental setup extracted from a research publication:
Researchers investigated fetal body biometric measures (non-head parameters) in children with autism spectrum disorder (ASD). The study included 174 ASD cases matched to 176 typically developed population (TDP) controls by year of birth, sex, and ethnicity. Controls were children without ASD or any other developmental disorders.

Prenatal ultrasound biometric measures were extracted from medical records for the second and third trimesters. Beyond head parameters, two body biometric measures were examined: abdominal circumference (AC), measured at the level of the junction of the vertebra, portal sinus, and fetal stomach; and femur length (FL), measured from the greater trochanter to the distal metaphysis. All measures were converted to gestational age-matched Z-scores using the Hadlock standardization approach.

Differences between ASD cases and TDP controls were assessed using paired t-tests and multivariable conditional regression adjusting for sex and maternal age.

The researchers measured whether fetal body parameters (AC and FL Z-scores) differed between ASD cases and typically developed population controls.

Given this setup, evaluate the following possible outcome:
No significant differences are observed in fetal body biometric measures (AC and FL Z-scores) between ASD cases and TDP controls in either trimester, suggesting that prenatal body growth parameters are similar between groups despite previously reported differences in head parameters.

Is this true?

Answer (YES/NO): YES